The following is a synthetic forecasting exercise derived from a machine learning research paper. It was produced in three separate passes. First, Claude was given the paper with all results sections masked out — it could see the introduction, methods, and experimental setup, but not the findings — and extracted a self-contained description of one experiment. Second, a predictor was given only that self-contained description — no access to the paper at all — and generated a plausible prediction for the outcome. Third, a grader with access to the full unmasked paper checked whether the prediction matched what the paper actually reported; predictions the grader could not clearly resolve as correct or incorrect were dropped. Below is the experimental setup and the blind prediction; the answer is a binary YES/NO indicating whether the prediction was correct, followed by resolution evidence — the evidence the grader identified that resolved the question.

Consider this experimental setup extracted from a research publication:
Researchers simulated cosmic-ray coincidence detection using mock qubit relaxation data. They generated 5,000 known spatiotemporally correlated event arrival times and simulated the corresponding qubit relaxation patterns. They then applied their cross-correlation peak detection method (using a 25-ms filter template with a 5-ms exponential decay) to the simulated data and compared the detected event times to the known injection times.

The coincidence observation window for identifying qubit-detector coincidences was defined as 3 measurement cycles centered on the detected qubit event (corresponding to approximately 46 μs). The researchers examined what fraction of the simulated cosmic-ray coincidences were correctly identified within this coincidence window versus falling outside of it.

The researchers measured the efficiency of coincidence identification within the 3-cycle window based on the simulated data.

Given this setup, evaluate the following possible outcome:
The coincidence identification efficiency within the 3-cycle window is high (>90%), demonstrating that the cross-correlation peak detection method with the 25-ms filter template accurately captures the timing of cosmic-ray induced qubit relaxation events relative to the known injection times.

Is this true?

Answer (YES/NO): YES